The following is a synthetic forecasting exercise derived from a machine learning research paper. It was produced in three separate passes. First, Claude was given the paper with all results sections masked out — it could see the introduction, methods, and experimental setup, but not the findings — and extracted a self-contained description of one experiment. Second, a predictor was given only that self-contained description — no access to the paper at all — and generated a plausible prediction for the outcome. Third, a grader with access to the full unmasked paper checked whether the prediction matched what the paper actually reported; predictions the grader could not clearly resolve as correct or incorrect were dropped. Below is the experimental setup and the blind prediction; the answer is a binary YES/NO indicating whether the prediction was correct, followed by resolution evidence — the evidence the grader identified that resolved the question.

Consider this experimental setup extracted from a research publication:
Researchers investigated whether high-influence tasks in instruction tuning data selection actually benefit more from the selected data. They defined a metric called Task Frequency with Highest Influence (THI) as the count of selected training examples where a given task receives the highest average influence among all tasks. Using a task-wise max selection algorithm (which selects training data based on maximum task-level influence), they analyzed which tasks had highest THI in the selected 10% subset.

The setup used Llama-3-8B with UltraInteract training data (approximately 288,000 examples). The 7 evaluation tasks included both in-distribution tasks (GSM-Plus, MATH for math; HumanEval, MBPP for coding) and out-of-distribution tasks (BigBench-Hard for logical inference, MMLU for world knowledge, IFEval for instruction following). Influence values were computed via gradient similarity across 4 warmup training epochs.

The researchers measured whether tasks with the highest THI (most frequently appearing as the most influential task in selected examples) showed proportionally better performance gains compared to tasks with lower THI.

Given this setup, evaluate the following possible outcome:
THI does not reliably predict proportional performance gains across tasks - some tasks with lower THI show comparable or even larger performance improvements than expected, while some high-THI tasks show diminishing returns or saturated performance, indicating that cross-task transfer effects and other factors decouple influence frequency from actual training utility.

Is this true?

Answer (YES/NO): YES